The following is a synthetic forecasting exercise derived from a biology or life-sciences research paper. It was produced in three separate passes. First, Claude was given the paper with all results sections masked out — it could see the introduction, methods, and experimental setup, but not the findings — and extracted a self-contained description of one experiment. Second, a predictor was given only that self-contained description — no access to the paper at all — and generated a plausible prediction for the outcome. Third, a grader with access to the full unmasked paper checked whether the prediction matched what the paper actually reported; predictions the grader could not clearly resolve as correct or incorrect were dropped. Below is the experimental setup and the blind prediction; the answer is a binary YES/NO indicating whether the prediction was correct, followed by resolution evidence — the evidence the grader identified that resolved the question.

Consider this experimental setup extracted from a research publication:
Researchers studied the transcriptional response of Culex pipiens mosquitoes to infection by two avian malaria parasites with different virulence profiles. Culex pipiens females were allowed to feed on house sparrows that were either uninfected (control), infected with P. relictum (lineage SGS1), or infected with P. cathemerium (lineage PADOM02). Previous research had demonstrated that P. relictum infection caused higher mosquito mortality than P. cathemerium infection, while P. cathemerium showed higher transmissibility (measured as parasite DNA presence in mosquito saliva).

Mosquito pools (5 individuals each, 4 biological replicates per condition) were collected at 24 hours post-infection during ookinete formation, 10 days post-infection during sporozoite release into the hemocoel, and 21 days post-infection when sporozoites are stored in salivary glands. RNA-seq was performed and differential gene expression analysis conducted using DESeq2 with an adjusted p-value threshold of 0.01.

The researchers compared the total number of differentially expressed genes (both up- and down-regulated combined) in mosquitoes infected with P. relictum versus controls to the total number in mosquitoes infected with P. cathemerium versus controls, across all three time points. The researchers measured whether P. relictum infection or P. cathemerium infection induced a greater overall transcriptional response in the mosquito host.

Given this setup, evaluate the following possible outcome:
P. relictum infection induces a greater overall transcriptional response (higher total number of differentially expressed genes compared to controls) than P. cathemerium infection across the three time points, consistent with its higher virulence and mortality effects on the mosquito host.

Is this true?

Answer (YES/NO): YES